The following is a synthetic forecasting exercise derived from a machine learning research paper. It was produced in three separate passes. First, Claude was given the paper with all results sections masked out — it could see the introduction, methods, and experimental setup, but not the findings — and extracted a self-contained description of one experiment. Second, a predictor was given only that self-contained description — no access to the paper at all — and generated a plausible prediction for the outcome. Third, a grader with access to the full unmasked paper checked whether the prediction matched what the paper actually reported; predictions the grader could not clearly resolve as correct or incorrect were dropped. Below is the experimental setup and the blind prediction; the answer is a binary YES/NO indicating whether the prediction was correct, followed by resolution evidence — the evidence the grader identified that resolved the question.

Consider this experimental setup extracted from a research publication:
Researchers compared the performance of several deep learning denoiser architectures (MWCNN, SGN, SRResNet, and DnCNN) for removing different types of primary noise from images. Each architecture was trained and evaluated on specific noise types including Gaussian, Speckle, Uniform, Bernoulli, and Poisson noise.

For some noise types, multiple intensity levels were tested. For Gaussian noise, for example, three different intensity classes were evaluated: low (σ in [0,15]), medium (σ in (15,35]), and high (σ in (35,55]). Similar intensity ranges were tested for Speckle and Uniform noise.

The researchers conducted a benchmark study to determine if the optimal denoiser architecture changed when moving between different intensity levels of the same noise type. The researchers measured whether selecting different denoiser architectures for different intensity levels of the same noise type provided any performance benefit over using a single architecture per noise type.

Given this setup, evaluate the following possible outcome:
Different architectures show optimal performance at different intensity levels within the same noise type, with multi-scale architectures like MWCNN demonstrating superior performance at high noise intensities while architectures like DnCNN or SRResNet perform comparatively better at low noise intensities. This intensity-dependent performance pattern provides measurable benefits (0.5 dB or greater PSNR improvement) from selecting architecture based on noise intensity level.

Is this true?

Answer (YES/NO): NO